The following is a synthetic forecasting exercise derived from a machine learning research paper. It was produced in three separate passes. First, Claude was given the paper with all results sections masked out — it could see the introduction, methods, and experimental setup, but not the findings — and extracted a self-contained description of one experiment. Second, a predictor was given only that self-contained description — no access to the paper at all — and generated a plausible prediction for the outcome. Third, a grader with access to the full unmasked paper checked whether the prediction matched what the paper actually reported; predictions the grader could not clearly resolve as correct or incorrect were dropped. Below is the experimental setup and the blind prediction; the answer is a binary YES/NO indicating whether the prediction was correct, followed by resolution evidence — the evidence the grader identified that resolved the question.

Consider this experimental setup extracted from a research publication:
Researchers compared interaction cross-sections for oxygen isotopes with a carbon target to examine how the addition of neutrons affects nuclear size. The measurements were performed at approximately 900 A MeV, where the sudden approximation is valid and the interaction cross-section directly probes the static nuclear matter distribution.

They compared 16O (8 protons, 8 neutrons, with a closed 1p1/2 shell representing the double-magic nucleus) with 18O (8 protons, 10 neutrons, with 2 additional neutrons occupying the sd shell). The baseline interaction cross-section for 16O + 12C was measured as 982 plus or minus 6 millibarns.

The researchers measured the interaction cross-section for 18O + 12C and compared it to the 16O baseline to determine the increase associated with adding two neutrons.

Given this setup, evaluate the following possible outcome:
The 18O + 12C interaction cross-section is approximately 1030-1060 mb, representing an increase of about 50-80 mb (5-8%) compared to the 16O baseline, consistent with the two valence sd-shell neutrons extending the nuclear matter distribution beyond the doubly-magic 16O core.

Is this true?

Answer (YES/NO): YES